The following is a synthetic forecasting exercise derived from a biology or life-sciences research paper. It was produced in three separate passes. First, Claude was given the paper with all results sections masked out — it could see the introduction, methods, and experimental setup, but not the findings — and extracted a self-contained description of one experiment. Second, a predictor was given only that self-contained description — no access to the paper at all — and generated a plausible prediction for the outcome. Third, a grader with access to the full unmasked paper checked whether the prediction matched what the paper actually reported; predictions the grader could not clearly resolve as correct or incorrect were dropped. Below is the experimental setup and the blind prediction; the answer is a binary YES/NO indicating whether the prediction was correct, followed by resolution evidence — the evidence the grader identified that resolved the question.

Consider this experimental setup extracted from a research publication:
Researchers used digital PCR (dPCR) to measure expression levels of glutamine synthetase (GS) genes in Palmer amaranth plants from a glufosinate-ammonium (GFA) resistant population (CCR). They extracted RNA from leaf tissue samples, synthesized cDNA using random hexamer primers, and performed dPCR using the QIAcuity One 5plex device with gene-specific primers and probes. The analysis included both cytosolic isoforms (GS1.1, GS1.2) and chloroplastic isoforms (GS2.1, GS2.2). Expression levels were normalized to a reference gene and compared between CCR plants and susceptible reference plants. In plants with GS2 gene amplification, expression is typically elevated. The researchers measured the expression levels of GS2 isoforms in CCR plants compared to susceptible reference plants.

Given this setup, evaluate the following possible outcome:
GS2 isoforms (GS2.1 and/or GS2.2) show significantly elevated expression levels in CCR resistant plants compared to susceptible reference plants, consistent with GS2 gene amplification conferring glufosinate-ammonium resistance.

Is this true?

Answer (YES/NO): NO